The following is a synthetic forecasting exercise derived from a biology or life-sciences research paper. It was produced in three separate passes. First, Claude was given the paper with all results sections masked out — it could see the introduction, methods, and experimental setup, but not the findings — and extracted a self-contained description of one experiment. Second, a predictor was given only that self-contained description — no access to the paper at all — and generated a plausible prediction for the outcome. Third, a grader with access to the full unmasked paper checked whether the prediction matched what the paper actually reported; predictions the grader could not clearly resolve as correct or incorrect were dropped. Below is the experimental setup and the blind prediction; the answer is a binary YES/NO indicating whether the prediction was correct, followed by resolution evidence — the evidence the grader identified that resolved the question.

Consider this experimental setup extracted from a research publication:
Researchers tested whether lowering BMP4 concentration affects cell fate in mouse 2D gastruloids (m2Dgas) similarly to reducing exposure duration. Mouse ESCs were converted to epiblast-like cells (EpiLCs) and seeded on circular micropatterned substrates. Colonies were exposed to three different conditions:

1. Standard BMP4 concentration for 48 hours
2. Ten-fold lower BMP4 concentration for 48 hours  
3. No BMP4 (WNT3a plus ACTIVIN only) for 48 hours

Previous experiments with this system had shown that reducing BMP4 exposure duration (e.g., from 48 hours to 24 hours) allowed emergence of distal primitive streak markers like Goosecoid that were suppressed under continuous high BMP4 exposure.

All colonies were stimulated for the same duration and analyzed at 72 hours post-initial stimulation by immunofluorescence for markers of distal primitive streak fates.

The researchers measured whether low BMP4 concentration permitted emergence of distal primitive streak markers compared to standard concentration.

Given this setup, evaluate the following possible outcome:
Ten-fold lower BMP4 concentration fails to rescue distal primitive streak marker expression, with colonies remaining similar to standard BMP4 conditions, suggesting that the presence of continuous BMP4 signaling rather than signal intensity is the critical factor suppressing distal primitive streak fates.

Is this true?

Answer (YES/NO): NO